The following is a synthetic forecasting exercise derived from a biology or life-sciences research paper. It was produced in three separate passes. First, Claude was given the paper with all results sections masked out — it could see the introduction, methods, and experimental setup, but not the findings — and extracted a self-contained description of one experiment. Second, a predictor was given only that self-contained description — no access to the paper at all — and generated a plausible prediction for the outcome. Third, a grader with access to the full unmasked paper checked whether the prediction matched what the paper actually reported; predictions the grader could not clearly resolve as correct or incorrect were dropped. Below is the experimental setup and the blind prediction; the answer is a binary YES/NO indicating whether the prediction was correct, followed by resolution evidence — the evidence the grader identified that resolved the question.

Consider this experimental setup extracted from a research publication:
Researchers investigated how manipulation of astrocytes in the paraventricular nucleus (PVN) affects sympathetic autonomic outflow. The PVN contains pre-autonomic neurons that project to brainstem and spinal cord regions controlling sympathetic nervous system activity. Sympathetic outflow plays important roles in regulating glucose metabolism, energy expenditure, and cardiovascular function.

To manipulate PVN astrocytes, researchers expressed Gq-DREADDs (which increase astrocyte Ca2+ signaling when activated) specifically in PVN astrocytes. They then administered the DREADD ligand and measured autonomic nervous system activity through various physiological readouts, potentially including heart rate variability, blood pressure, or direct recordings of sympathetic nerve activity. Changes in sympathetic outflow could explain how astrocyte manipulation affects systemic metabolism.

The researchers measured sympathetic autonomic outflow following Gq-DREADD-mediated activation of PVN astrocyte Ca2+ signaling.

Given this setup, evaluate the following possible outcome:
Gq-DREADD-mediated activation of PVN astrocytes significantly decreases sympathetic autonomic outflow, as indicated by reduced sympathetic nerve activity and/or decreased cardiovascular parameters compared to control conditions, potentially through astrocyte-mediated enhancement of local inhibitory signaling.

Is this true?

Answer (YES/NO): NO